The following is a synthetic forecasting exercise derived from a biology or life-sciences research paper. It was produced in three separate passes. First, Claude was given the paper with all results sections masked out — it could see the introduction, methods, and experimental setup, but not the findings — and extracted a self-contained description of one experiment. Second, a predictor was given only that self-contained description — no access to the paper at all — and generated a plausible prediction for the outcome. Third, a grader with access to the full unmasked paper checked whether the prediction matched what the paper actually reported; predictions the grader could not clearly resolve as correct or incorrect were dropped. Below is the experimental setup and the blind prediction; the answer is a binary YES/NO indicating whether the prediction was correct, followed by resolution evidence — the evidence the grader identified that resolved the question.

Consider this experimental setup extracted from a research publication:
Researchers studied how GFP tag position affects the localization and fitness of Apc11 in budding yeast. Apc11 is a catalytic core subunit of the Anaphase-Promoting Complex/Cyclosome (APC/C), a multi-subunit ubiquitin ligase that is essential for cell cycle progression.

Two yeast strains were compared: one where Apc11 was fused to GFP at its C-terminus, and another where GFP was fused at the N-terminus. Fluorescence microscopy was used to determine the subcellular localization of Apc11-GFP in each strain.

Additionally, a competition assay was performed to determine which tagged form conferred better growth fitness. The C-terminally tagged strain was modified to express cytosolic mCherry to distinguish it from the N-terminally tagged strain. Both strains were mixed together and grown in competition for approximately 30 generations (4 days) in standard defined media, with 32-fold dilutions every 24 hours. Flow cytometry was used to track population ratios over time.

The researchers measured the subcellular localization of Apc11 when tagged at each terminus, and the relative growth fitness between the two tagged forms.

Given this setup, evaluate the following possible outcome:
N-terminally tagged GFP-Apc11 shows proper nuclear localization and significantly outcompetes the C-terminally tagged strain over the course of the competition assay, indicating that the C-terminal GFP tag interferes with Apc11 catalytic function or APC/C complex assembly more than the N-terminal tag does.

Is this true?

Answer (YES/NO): NO